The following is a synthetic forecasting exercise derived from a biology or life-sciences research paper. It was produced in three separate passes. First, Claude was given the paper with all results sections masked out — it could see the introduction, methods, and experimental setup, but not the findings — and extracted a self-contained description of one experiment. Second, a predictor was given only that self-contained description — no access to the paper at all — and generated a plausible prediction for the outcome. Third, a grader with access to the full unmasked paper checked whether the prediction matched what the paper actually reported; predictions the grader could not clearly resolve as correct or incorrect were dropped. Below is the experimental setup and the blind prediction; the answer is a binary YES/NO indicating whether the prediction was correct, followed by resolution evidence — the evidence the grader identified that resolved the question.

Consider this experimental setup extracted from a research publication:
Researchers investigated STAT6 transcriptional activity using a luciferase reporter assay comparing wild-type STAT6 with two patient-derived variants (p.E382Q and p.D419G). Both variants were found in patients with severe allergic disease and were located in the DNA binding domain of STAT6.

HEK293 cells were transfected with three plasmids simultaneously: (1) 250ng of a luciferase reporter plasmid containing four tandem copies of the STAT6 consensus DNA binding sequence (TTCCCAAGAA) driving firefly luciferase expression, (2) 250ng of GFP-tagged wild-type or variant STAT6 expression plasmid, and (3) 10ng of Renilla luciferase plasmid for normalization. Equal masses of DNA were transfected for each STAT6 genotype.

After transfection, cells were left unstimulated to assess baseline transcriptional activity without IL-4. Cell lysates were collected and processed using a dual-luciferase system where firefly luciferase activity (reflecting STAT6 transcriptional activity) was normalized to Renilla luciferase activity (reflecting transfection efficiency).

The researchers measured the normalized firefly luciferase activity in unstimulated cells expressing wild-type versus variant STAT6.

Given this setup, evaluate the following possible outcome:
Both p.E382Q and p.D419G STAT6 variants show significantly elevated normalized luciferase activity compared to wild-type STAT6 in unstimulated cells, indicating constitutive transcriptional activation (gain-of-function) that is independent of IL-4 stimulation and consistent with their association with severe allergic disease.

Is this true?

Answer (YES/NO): YES